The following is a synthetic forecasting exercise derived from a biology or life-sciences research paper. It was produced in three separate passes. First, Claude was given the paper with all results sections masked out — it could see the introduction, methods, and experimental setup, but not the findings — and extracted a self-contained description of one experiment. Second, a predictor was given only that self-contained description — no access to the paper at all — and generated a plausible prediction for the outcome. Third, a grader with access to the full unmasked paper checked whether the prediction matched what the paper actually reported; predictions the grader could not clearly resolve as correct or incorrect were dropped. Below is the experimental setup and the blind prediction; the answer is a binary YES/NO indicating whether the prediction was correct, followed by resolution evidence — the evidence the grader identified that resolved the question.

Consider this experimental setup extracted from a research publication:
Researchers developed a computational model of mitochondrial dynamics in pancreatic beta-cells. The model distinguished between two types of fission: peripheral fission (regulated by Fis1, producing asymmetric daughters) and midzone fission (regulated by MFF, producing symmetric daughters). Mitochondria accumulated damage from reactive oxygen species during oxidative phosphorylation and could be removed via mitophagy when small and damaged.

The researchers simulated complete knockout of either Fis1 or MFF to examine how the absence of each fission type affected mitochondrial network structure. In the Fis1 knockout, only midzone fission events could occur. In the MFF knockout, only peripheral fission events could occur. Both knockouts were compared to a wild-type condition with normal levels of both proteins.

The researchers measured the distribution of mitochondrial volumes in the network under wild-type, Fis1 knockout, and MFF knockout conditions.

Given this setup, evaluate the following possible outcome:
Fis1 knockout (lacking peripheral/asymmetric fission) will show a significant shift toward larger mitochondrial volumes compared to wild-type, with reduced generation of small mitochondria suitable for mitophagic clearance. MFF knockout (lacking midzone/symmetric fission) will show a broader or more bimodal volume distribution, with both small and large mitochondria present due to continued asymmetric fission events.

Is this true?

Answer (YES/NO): NO